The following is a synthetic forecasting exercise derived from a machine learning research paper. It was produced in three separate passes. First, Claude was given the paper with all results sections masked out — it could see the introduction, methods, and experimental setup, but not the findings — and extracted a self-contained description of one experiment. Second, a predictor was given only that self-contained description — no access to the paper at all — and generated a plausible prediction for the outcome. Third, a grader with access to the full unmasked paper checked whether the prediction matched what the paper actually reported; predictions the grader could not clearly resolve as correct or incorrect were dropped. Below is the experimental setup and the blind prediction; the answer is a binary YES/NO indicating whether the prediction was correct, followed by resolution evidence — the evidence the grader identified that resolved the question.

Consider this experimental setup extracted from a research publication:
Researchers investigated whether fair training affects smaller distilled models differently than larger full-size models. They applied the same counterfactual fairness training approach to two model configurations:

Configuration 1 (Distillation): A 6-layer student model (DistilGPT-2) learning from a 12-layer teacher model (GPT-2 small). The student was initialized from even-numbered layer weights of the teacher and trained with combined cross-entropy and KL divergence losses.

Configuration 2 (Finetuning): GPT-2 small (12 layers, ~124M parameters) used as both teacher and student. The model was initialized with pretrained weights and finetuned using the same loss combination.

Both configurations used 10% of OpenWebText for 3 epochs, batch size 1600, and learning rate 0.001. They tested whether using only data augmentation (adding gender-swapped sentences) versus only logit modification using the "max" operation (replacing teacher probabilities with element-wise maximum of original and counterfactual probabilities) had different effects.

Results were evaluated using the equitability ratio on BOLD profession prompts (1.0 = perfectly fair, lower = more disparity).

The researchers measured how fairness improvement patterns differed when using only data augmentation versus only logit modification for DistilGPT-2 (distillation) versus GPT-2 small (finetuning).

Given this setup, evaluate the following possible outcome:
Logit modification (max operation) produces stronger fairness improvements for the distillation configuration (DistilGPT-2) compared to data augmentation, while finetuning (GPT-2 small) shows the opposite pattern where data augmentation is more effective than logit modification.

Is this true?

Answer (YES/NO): NO